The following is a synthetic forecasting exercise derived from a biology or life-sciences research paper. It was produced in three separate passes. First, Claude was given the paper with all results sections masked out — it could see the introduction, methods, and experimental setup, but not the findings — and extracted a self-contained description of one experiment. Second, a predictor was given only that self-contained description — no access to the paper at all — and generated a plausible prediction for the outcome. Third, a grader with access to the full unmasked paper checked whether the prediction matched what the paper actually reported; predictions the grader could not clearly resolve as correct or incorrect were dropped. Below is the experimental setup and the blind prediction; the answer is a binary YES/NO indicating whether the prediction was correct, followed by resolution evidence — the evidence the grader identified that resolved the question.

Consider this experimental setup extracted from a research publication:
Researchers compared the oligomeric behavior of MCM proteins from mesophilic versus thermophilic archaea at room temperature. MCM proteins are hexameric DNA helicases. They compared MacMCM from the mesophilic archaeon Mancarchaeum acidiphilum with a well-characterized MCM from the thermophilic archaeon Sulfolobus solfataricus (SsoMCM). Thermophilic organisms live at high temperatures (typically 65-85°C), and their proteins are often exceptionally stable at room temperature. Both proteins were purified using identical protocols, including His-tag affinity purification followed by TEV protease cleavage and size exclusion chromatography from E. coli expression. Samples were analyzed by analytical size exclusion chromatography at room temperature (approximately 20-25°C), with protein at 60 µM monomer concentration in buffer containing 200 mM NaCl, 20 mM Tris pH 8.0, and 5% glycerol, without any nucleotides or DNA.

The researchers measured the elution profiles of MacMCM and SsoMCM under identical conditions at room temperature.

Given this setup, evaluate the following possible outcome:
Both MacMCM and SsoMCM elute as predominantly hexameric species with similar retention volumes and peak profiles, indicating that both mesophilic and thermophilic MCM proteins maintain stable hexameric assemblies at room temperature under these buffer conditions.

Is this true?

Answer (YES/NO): NO